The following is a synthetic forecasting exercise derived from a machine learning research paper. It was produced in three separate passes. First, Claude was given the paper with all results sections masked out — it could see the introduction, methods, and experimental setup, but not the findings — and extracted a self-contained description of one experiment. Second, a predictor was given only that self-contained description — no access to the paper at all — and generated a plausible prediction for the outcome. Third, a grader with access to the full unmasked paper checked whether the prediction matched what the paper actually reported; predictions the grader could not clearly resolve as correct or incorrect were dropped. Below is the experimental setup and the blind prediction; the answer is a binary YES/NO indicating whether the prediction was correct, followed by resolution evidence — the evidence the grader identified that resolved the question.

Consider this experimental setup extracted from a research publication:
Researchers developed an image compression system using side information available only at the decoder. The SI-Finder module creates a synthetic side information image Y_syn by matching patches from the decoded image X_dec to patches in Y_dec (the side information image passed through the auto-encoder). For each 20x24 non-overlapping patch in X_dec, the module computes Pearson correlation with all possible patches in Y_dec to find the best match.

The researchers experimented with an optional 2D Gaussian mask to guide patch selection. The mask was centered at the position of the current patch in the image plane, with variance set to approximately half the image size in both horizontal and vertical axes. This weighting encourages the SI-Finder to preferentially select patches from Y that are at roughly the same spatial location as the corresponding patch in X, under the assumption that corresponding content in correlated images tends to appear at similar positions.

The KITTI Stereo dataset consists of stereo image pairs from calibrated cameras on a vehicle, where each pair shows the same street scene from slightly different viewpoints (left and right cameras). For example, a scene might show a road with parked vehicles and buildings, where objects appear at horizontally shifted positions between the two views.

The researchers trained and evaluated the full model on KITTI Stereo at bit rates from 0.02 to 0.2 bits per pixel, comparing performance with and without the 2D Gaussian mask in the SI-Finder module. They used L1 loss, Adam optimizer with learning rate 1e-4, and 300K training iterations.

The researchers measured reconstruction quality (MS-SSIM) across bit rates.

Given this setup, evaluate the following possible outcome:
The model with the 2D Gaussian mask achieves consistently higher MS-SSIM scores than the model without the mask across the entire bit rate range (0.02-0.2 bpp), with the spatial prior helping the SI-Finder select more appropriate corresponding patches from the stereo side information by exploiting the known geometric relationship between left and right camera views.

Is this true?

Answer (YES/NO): NO